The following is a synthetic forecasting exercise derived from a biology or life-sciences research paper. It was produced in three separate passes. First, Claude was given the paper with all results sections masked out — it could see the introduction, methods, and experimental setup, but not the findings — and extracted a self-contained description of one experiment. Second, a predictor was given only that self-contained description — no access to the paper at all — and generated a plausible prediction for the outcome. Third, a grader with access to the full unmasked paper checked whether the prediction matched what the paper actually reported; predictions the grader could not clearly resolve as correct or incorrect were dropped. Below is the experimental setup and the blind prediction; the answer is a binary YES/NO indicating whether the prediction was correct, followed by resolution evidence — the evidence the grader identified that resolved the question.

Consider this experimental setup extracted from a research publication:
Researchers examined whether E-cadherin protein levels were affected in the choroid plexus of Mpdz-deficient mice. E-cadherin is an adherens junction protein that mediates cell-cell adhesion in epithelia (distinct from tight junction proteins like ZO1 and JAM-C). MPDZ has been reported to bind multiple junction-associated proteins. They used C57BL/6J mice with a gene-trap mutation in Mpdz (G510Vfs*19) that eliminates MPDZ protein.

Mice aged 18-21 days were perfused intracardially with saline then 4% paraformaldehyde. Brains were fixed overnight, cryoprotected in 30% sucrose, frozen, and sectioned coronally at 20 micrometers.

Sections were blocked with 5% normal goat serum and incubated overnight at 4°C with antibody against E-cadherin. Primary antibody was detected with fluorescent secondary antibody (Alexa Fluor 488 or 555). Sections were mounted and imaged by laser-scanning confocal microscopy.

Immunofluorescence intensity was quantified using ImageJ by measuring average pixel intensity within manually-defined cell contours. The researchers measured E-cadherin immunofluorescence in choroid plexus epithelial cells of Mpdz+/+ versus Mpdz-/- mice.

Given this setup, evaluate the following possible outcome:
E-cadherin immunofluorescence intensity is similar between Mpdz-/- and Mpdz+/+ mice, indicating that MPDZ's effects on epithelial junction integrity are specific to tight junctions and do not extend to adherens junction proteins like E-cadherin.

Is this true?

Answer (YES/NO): YES